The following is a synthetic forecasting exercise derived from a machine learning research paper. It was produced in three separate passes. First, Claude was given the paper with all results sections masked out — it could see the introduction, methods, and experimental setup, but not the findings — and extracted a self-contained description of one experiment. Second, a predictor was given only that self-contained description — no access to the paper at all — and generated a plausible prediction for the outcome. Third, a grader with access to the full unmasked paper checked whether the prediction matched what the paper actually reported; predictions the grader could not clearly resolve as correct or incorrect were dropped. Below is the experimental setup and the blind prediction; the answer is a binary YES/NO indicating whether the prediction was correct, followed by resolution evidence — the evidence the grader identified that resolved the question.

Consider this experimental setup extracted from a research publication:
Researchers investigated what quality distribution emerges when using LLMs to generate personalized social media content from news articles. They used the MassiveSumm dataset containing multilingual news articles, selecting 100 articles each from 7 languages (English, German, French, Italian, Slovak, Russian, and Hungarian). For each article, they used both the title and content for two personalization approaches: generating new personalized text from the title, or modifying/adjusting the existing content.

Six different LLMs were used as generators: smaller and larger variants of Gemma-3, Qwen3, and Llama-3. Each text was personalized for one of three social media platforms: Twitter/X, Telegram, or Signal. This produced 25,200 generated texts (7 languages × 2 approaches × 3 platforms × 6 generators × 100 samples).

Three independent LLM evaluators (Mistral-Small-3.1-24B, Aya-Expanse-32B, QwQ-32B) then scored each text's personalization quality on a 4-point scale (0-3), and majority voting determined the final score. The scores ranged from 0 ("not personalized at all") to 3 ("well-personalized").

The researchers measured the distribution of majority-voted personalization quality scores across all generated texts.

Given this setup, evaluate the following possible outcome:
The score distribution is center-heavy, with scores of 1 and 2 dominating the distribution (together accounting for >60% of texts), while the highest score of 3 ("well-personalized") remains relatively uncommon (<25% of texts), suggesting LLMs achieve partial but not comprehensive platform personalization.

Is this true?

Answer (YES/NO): NO